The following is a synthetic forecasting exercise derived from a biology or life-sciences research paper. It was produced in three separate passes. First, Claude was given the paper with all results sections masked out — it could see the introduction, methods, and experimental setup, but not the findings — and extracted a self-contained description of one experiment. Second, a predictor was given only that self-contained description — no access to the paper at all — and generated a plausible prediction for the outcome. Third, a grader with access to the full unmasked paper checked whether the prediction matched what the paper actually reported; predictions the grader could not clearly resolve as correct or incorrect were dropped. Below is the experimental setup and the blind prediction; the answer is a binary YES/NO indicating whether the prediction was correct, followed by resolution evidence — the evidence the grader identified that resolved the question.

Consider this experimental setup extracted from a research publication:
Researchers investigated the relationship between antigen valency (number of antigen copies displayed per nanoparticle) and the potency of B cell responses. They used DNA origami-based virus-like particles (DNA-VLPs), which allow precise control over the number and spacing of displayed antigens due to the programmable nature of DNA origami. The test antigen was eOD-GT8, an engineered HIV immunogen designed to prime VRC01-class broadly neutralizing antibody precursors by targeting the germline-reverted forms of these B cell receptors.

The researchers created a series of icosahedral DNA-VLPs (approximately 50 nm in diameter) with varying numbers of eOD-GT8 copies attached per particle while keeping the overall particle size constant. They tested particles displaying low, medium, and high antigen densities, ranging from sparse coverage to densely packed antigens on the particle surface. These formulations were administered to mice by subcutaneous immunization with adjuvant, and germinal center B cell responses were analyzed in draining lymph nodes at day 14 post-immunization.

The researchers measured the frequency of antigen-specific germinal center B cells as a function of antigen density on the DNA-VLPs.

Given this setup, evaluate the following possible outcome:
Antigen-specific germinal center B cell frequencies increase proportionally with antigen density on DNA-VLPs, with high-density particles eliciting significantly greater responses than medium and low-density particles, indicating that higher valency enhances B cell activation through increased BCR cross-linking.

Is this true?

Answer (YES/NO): NO